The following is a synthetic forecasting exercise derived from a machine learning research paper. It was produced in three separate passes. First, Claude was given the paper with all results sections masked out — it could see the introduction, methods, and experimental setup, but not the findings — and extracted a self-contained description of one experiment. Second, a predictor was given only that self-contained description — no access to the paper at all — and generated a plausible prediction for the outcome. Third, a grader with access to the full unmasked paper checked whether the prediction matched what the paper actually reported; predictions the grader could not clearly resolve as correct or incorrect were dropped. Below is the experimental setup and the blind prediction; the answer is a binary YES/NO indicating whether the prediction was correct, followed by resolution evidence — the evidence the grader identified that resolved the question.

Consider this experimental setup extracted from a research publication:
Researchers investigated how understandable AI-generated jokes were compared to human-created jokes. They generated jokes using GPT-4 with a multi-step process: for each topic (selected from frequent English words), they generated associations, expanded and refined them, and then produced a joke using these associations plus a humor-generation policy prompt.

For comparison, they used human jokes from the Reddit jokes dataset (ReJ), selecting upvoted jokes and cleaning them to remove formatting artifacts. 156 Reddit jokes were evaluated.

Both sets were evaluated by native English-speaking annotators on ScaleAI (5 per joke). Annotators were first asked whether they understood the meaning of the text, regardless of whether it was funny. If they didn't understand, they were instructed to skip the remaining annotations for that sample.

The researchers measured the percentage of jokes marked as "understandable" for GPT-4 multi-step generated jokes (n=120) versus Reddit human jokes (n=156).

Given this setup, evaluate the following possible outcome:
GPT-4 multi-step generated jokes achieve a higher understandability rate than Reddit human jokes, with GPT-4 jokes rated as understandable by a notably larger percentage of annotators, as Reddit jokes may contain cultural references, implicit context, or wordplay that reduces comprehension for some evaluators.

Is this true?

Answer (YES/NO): YES